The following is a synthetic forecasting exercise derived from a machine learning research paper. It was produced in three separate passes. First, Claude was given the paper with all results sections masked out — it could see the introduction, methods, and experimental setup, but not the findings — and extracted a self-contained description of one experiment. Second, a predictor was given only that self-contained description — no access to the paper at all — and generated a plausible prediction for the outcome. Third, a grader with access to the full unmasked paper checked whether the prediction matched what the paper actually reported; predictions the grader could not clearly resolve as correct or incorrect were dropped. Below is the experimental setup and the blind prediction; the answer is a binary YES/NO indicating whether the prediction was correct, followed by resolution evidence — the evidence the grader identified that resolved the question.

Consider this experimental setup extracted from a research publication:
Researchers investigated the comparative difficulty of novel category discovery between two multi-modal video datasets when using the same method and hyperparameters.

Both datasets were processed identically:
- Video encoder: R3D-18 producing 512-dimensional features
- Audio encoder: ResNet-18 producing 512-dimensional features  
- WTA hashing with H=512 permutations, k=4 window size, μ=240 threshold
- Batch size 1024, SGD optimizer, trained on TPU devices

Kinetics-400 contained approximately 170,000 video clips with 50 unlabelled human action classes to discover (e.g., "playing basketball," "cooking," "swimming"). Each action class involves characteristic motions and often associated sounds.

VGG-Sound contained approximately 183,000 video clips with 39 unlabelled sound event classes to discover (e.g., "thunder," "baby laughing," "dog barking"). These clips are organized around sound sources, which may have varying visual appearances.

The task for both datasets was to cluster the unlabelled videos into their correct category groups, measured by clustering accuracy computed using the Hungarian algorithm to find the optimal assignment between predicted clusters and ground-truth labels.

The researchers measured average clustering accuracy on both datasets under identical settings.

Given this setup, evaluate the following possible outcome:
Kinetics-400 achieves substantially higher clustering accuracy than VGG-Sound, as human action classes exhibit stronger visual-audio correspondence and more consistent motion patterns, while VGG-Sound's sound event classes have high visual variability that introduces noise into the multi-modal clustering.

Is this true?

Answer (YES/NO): YES